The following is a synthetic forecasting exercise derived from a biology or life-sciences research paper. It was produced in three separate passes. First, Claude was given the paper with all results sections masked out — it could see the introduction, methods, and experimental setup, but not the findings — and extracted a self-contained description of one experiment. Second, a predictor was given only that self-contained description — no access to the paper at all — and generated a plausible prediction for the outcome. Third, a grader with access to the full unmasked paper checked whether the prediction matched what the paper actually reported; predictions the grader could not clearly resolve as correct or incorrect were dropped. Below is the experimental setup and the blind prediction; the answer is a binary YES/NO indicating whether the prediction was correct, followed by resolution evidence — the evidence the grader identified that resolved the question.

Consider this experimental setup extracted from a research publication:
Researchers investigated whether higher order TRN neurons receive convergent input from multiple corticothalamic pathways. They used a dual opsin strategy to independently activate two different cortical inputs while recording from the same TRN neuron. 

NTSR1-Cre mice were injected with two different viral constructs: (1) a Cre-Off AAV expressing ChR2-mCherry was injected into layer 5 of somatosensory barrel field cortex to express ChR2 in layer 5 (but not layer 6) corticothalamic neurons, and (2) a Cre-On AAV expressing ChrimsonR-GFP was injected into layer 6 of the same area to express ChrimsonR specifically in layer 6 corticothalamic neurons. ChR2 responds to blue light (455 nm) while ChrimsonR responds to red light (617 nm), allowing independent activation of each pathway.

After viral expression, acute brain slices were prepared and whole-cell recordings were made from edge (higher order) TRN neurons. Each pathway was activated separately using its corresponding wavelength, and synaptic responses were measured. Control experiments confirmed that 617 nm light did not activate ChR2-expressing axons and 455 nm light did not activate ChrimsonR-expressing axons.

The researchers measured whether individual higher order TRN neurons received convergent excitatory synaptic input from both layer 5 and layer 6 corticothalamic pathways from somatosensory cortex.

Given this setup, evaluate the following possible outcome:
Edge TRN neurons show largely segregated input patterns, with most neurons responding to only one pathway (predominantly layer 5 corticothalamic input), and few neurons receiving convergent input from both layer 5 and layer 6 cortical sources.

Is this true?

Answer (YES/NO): NO